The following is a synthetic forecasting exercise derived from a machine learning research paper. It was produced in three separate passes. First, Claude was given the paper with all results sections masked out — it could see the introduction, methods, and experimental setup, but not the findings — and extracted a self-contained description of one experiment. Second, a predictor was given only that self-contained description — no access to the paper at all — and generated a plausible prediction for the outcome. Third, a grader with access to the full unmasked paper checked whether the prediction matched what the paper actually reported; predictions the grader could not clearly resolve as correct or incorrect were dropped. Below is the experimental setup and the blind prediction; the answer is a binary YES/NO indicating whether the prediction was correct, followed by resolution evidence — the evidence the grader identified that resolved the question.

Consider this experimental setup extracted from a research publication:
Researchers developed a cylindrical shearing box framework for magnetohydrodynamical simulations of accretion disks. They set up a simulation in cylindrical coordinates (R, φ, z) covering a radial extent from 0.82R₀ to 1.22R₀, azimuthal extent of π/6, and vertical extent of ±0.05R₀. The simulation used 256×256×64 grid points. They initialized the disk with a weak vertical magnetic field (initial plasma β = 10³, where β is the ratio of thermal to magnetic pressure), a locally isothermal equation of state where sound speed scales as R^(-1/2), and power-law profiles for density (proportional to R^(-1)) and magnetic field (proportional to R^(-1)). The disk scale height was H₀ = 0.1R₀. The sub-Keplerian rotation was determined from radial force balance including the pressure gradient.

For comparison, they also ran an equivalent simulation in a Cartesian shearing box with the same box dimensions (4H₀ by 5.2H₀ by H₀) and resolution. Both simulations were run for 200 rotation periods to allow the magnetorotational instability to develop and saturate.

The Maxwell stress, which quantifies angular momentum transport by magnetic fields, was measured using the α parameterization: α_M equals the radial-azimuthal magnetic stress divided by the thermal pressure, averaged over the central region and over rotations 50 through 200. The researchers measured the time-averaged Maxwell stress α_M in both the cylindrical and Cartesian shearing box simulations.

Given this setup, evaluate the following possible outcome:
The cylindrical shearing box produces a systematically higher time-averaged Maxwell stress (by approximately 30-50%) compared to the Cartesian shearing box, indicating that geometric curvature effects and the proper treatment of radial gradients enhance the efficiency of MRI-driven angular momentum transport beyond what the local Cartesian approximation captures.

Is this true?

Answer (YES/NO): NO